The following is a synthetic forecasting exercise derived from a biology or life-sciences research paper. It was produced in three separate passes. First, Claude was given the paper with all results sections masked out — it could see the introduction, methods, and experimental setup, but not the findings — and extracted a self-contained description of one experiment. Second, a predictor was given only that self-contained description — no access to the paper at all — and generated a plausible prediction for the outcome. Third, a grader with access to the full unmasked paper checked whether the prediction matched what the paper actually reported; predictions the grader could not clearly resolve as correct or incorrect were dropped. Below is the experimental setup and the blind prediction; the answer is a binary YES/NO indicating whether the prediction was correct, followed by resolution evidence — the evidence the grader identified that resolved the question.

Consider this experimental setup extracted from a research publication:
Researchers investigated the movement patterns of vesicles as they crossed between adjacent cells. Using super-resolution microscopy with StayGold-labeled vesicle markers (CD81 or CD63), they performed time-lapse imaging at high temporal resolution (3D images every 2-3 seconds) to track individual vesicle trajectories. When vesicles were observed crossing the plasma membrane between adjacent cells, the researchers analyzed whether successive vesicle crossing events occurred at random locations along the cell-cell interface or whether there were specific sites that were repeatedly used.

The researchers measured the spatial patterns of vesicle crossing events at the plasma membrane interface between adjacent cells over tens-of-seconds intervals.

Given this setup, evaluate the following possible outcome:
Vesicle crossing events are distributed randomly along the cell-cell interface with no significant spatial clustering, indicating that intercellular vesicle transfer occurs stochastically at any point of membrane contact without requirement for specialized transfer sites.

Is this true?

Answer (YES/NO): NO